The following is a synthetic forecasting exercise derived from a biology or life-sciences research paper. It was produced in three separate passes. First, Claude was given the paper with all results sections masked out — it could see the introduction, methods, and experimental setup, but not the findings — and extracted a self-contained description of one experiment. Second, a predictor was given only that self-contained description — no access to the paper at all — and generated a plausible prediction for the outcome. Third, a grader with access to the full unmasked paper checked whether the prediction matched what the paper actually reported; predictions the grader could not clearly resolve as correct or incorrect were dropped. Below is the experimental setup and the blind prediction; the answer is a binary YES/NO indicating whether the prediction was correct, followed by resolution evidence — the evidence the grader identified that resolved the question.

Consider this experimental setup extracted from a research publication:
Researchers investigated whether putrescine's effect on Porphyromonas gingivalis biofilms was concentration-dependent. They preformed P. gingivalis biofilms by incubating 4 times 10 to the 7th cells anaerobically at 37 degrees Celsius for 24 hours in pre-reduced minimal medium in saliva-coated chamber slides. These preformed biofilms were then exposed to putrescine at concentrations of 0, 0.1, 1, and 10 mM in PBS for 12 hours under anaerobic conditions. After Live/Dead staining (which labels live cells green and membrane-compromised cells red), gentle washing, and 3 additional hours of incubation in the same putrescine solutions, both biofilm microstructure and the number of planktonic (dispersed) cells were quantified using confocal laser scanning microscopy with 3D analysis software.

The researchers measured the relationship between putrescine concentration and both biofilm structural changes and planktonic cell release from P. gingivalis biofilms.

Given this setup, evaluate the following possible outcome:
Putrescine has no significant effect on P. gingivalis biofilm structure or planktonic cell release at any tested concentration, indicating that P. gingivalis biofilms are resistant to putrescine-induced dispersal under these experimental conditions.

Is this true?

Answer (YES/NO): NO